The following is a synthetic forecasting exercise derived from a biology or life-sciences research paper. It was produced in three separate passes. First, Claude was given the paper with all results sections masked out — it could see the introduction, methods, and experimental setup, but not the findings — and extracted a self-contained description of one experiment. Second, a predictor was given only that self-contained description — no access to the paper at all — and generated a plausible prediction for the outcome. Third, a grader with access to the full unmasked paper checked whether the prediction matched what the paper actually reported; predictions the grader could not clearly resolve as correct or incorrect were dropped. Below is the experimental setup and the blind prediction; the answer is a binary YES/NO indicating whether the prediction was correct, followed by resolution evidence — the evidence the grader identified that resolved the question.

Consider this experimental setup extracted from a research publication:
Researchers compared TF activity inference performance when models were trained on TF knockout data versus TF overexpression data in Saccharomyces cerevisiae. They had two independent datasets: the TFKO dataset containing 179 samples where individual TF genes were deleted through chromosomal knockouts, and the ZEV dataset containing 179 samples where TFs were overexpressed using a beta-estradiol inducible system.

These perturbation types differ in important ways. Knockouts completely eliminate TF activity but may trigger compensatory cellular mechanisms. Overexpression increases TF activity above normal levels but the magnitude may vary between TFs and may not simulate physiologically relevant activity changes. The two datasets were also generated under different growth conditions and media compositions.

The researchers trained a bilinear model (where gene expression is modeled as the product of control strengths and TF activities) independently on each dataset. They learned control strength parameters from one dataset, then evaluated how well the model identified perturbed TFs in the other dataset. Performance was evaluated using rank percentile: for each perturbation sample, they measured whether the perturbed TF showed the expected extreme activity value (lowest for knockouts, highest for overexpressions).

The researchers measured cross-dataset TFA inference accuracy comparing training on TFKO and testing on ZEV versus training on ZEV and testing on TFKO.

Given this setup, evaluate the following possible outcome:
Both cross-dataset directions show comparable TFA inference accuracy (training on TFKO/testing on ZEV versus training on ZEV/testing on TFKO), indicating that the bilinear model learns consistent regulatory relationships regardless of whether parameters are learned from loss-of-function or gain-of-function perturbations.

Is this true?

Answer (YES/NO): YES